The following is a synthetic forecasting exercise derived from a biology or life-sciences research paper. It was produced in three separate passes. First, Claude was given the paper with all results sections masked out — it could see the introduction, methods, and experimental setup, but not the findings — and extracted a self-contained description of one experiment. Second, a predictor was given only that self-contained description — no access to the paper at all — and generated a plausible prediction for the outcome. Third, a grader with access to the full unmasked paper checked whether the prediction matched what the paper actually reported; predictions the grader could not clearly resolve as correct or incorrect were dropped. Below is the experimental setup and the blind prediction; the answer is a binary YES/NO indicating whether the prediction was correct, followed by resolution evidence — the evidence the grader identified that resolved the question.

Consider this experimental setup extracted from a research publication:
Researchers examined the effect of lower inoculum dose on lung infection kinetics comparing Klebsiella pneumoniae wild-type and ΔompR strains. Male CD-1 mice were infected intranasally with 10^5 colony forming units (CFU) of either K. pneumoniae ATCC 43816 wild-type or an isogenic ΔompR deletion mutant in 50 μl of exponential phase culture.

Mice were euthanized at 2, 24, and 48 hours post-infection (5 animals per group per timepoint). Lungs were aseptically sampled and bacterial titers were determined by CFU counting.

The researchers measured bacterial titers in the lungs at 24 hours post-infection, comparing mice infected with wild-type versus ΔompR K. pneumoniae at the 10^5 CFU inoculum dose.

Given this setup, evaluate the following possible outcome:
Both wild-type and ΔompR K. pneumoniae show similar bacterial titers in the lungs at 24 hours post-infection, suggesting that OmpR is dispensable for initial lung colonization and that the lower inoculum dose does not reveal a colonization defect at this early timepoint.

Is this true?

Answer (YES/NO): NO